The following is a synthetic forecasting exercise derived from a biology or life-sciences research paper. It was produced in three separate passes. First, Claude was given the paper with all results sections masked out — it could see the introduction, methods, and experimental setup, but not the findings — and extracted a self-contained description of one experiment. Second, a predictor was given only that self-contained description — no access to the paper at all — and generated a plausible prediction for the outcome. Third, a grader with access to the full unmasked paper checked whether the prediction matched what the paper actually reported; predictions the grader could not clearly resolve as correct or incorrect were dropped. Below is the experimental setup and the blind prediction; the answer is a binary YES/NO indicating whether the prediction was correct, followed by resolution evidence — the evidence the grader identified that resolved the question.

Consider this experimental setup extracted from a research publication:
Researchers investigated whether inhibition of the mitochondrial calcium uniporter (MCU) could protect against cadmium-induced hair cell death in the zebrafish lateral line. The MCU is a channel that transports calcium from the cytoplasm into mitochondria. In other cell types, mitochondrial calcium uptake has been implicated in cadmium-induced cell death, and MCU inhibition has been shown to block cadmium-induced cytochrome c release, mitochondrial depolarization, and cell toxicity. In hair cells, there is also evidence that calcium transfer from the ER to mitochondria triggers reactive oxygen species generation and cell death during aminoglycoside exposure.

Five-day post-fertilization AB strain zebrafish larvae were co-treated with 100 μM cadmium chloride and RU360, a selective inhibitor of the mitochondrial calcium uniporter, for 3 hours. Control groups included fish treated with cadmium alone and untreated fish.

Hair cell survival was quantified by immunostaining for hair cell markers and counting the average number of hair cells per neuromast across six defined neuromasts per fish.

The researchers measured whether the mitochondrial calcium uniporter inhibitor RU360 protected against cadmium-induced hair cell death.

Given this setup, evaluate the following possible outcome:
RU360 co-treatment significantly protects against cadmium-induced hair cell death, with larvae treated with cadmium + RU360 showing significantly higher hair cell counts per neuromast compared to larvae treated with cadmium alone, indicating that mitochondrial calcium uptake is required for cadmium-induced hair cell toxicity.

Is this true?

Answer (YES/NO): NO